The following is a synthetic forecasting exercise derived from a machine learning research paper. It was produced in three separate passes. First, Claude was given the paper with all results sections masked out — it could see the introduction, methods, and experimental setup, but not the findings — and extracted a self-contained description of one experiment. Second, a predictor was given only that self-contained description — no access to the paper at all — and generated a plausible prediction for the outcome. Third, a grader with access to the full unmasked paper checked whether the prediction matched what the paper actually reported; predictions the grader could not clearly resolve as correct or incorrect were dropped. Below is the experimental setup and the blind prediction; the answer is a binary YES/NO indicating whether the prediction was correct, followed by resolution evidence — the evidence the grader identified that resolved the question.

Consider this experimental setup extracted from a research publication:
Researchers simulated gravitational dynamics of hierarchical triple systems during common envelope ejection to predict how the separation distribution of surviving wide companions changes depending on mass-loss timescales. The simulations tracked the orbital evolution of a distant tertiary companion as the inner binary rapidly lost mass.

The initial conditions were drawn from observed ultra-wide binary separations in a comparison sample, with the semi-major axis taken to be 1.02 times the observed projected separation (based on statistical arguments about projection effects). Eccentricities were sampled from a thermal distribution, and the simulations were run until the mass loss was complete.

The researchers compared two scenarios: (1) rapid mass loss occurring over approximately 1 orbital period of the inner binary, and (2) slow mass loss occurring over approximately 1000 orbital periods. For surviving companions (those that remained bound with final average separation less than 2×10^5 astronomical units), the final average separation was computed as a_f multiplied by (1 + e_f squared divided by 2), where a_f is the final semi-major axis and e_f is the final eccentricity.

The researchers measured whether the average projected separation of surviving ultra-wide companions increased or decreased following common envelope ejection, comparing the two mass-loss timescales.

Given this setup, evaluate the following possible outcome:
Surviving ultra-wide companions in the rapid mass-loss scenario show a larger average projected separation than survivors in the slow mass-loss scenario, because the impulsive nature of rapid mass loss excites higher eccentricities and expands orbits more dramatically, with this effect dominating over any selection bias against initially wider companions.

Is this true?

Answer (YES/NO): YES